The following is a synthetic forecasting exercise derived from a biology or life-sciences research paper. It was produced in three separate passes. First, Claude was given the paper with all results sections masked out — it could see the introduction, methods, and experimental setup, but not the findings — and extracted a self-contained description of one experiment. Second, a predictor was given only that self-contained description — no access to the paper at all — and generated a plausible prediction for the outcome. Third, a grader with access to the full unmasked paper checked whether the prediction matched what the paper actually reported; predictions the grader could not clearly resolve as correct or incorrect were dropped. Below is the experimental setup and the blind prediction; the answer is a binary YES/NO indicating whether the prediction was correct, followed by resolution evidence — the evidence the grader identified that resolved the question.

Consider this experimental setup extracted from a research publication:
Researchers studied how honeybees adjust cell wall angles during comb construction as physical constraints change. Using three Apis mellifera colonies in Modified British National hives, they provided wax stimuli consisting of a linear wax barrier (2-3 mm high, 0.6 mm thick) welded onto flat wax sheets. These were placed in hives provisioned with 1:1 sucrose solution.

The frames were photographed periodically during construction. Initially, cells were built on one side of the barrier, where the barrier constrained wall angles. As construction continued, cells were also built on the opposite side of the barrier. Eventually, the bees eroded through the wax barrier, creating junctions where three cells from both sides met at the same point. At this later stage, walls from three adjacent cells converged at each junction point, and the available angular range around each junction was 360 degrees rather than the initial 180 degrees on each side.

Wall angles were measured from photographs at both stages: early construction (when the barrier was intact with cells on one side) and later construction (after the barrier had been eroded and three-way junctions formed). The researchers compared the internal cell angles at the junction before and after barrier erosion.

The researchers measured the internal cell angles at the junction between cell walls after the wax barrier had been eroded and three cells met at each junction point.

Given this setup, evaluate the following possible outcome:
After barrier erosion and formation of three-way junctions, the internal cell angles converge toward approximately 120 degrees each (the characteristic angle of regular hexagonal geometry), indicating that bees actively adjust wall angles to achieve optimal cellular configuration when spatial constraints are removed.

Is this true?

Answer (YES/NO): YES